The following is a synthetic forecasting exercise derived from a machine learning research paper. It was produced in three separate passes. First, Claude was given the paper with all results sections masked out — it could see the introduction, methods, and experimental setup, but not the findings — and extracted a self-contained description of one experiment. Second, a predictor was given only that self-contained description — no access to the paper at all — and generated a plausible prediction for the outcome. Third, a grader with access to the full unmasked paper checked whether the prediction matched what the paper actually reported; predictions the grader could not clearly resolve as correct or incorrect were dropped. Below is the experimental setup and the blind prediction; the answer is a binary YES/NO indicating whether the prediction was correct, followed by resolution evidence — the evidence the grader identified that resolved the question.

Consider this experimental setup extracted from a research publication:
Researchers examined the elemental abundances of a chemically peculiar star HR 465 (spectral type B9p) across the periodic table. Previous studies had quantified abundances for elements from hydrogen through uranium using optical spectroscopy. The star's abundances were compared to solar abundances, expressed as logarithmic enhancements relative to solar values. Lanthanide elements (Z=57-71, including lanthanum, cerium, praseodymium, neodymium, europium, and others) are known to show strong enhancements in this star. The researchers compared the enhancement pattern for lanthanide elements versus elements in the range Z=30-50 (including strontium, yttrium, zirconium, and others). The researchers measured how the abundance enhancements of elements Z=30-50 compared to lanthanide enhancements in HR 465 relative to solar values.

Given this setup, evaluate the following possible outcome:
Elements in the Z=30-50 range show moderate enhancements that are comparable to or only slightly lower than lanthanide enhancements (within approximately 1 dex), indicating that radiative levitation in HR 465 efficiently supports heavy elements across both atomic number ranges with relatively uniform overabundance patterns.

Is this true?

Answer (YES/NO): NO